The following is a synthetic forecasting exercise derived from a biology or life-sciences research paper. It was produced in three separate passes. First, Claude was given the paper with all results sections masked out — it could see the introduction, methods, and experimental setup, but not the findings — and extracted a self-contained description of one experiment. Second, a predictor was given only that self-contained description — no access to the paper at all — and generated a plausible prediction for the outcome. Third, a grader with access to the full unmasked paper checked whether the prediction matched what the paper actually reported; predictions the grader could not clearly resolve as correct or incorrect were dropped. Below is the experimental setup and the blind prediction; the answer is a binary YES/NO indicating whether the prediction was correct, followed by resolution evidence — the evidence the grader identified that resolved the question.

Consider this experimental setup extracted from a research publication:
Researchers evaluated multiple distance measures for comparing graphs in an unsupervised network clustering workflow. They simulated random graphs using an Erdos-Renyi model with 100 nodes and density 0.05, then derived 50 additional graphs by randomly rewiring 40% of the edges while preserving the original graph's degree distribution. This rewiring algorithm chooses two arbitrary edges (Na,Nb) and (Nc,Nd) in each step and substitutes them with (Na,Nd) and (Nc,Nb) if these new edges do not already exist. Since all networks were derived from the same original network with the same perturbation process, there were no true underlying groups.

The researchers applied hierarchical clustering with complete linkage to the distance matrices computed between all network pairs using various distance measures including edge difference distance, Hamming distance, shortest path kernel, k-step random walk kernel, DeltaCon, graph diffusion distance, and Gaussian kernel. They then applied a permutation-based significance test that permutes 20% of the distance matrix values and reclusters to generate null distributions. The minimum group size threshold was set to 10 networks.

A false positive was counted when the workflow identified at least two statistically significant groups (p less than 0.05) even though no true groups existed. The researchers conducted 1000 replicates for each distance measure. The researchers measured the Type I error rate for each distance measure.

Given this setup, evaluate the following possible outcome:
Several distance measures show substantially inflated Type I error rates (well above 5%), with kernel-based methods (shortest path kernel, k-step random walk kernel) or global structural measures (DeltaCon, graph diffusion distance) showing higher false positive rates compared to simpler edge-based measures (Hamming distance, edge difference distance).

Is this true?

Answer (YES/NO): NO